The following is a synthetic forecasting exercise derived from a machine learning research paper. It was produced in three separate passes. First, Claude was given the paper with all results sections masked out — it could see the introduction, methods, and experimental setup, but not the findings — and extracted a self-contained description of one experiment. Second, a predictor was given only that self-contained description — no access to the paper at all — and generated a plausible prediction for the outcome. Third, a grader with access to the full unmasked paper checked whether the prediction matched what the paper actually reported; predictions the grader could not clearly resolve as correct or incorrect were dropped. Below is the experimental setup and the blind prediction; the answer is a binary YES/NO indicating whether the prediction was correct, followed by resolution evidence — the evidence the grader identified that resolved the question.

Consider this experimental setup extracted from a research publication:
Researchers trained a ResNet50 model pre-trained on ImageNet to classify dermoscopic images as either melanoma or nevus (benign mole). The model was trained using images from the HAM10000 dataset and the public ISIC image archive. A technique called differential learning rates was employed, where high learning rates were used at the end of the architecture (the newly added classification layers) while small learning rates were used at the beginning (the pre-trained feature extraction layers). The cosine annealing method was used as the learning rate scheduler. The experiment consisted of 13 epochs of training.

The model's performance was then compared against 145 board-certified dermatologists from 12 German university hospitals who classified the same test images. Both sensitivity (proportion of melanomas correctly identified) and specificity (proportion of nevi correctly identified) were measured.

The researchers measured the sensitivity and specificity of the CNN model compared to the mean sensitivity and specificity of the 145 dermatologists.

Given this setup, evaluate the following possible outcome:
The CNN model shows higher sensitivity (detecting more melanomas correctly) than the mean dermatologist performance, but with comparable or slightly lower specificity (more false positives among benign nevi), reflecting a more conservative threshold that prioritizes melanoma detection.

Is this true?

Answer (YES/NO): YES